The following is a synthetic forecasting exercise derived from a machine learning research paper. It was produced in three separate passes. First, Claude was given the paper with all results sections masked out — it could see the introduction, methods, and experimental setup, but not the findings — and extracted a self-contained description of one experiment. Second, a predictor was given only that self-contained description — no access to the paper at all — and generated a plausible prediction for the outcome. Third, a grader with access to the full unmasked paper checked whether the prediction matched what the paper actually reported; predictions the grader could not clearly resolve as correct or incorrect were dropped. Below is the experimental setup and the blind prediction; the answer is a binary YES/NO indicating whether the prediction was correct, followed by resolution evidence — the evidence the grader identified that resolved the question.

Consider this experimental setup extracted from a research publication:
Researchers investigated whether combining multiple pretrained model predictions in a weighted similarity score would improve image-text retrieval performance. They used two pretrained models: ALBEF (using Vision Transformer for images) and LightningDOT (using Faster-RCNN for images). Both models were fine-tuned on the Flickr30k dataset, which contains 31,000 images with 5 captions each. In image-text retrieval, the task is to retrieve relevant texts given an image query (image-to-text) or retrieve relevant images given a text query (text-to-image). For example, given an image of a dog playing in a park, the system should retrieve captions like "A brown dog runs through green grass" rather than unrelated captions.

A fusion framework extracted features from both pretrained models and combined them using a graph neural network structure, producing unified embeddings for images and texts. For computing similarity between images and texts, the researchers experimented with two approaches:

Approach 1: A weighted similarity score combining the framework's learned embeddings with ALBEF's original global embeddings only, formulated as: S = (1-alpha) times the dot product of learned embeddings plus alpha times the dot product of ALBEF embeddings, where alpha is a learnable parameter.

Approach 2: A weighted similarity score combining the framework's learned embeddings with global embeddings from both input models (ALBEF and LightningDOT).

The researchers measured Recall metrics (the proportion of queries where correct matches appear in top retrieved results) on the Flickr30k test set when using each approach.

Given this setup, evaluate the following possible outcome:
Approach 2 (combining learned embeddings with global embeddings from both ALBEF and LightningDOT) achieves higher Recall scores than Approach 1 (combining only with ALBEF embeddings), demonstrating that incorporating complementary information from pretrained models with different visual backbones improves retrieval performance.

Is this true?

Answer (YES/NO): NO